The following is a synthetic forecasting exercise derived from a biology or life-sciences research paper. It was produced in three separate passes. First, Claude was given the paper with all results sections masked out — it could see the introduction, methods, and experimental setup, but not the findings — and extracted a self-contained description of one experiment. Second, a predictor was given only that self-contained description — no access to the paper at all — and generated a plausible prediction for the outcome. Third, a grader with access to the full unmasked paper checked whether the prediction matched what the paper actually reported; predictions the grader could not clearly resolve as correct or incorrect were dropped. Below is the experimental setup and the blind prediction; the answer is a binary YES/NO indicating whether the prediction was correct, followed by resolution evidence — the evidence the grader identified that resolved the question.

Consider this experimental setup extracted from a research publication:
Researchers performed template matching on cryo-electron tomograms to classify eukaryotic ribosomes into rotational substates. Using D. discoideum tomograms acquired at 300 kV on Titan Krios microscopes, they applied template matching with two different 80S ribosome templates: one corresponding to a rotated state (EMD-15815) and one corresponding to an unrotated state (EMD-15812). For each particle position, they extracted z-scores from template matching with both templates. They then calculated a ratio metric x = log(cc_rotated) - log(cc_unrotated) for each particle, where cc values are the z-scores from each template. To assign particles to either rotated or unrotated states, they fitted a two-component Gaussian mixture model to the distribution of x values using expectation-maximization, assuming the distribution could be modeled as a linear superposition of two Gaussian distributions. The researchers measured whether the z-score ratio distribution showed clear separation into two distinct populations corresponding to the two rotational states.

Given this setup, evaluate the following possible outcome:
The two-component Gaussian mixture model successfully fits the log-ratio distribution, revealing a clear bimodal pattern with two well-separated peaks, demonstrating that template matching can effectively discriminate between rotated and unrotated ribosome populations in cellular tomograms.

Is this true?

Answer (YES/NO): NO